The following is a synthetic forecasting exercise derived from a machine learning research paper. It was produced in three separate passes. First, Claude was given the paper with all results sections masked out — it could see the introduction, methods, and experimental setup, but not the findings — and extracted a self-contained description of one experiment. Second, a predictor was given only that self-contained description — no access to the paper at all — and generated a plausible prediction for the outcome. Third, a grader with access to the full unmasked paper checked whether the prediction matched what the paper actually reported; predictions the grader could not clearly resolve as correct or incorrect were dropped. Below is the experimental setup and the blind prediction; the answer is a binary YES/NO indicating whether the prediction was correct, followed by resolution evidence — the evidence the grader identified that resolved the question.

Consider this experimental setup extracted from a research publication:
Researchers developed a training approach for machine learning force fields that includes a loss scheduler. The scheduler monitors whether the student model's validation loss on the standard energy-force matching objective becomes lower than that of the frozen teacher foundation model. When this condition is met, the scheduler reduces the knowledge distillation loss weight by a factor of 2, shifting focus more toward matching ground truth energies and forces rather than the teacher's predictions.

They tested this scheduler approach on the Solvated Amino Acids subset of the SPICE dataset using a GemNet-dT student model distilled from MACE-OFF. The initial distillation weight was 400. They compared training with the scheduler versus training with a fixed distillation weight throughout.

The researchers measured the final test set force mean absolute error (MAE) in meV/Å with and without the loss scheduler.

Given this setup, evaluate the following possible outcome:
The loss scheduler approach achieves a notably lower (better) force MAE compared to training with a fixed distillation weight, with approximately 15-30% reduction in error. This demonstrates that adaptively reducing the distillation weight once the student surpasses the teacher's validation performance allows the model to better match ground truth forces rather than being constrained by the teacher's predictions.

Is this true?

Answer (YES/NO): NO